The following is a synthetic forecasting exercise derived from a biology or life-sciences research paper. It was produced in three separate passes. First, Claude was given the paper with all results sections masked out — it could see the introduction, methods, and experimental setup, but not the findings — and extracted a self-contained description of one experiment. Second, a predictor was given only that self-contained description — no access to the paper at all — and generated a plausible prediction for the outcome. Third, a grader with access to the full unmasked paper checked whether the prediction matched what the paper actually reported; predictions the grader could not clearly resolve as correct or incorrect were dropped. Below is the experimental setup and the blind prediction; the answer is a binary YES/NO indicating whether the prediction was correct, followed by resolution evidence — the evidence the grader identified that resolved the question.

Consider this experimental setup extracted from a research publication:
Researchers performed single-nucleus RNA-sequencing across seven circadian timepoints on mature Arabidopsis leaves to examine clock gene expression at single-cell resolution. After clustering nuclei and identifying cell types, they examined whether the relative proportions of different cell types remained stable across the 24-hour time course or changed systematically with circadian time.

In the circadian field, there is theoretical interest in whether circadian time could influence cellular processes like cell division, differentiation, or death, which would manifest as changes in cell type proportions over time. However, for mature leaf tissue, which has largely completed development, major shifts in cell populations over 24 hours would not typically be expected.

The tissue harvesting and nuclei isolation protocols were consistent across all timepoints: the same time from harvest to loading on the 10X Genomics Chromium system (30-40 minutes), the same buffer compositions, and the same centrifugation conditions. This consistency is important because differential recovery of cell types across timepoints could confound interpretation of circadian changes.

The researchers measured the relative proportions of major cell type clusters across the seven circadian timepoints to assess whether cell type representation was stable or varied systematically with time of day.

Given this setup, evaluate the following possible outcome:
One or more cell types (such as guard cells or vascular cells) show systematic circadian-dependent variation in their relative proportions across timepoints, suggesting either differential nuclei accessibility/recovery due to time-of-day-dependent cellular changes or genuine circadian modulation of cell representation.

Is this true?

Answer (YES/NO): NO